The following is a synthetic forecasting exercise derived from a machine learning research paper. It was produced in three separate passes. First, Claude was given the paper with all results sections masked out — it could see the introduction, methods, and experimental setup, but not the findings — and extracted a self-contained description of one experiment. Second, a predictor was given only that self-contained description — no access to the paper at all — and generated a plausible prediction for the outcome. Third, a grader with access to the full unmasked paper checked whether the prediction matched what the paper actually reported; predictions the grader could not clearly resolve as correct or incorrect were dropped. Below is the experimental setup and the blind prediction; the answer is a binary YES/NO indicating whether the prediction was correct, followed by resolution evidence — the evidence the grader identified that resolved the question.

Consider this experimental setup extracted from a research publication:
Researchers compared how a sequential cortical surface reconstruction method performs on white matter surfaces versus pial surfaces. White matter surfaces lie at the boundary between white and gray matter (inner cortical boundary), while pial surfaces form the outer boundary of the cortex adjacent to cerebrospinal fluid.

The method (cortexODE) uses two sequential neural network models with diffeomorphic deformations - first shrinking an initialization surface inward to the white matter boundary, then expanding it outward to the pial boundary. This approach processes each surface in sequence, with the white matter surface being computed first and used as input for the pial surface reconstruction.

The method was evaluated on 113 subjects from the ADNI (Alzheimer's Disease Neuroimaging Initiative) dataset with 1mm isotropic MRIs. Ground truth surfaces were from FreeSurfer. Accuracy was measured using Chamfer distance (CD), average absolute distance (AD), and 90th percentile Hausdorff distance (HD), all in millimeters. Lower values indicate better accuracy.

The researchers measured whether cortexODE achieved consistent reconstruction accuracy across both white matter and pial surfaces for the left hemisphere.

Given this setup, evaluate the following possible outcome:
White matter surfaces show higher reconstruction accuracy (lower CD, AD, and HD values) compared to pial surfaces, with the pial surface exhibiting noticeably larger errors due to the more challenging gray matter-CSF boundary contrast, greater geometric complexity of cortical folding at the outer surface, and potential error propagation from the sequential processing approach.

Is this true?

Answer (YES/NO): NO